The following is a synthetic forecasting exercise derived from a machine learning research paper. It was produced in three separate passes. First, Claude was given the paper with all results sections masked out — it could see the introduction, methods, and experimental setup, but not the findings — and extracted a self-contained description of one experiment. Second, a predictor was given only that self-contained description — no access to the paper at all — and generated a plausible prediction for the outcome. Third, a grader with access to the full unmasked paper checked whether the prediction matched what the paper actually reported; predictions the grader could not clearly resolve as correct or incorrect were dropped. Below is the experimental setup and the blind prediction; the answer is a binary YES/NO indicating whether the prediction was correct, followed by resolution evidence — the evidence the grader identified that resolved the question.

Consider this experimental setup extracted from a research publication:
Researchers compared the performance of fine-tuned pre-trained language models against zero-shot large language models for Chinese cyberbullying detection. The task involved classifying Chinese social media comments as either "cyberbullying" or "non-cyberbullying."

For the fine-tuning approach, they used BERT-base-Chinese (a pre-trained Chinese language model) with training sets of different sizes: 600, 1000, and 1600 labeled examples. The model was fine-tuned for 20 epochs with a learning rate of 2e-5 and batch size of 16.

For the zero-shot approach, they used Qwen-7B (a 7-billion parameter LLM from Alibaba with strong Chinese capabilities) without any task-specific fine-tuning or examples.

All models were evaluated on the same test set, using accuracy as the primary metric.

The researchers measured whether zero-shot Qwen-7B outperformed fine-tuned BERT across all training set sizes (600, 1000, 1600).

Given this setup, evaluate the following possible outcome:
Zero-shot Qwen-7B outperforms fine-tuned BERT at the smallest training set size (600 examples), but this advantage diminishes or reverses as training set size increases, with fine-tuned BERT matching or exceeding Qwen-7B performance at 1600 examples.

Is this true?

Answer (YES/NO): NO